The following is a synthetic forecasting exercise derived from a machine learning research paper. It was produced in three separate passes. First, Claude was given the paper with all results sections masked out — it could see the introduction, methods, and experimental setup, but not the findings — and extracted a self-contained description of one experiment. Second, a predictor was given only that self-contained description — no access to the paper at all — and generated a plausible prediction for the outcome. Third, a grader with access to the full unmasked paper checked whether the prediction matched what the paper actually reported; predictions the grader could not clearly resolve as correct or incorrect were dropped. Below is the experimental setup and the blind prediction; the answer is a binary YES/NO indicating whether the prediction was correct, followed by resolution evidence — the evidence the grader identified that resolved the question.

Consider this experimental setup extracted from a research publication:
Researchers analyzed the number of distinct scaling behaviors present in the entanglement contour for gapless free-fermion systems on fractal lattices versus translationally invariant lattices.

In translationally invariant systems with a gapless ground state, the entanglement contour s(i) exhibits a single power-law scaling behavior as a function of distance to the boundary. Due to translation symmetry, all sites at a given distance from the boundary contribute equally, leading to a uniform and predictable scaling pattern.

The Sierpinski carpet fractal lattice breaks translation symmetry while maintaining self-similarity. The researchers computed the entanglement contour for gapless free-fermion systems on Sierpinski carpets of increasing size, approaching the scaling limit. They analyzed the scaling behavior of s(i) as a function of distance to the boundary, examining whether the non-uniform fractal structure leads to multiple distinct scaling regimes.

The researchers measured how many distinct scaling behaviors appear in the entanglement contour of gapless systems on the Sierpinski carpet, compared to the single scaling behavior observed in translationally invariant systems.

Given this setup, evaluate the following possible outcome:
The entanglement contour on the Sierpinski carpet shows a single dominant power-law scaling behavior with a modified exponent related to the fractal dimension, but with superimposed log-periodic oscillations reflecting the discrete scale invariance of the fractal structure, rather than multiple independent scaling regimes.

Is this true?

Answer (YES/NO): NO